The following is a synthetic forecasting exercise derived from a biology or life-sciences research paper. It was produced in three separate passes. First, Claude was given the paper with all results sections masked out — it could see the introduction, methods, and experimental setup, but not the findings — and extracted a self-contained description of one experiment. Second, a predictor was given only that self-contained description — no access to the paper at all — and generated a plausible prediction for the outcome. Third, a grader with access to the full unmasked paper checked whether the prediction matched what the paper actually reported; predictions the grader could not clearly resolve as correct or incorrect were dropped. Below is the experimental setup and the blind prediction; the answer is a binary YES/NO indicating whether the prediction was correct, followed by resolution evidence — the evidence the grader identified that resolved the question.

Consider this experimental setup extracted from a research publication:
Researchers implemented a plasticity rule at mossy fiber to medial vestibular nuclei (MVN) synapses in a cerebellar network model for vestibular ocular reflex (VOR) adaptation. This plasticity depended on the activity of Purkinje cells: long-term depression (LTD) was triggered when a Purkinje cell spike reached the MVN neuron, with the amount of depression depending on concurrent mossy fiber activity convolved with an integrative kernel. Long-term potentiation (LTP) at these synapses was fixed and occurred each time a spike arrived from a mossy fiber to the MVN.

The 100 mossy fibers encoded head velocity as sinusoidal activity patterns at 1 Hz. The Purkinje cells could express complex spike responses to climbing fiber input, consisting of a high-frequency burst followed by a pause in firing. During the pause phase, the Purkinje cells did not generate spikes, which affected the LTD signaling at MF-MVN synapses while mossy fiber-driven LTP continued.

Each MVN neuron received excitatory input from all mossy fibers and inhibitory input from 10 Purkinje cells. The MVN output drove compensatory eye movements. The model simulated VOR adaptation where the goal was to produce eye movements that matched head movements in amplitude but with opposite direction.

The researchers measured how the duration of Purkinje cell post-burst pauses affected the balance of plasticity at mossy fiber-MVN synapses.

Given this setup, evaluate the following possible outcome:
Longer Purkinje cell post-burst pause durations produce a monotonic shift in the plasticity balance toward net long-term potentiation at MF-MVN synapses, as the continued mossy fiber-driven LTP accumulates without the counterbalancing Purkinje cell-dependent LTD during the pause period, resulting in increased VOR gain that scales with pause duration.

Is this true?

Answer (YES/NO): NO